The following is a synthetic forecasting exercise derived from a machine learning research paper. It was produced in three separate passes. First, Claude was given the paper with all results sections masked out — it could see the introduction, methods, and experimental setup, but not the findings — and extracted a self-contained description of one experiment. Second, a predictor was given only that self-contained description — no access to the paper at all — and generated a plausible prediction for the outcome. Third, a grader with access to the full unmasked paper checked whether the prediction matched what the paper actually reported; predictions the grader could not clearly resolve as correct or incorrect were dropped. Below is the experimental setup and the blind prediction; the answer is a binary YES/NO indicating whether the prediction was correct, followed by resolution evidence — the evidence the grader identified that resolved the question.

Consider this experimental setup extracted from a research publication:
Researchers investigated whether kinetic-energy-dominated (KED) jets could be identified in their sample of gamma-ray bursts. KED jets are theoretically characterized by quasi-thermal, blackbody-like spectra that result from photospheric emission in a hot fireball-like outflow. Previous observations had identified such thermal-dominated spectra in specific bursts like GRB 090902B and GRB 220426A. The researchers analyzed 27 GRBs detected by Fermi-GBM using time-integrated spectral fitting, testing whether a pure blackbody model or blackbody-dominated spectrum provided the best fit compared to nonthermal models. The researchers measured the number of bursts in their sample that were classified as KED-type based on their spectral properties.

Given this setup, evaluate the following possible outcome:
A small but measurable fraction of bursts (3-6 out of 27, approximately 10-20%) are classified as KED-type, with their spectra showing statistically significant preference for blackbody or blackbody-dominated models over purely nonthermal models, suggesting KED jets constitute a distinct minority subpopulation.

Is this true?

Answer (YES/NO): NO